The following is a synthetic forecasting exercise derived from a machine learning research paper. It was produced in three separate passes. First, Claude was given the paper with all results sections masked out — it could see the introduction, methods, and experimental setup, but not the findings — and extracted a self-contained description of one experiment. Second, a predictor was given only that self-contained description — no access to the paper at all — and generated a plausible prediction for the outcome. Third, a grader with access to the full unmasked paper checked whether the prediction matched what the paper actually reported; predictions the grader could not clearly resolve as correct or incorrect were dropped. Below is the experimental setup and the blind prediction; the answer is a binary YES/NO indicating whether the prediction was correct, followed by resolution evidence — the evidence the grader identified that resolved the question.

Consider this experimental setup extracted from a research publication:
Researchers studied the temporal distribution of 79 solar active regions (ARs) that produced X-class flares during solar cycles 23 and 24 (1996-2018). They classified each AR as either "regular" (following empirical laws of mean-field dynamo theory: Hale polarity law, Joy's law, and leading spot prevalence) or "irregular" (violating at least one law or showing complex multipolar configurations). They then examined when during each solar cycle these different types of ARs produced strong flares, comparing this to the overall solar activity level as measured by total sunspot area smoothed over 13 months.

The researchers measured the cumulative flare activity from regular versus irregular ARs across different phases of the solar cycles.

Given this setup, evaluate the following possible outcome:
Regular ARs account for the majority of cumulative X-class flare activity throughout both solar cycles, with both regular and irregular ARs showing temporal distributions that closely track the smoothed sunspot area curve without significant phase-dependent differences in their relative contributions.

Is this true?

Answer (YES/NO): NO